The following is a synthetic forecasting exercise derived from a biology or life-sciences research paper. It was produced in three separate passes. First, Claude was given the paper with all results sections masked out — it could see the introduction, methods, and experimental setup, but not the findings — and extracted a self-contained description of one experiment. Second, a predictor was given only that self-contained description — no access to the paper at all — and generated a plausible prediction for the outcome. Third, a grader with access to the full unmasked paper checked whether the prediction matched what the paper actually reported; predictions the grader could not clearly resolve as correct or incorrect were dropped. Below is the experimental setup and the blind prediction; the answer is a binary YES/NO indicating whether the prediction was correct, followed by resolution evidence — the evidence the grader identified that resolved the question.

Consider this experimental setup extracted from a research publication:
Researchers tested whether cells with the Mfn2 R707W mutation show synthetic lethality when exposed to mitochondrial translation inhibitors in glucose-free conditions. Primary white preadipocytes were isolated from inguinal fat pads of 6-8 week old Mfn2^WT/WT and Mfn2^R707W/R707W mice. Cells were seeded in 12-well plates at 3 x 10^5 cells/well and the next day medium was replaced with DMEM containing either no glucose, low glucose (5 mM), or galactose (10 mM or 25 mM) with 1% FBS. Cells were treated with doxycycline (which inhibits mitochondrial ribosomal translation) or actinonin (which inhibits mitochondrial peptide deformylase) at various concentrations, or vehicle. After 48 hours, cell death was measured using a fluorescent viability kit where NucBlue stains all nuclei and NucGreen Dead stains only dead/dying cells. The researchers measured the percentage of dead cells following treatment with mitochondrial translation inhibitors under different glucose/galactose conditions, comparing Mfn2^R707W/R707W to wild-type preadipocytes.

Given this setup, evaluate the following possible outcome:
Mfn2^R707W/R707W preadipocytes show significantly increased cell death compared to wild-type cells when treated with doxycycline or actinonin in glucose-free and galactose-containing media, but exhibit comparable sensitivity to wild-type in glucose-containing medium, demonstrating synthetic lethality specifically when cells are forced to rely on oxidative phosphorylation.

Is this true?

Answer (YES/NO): NO